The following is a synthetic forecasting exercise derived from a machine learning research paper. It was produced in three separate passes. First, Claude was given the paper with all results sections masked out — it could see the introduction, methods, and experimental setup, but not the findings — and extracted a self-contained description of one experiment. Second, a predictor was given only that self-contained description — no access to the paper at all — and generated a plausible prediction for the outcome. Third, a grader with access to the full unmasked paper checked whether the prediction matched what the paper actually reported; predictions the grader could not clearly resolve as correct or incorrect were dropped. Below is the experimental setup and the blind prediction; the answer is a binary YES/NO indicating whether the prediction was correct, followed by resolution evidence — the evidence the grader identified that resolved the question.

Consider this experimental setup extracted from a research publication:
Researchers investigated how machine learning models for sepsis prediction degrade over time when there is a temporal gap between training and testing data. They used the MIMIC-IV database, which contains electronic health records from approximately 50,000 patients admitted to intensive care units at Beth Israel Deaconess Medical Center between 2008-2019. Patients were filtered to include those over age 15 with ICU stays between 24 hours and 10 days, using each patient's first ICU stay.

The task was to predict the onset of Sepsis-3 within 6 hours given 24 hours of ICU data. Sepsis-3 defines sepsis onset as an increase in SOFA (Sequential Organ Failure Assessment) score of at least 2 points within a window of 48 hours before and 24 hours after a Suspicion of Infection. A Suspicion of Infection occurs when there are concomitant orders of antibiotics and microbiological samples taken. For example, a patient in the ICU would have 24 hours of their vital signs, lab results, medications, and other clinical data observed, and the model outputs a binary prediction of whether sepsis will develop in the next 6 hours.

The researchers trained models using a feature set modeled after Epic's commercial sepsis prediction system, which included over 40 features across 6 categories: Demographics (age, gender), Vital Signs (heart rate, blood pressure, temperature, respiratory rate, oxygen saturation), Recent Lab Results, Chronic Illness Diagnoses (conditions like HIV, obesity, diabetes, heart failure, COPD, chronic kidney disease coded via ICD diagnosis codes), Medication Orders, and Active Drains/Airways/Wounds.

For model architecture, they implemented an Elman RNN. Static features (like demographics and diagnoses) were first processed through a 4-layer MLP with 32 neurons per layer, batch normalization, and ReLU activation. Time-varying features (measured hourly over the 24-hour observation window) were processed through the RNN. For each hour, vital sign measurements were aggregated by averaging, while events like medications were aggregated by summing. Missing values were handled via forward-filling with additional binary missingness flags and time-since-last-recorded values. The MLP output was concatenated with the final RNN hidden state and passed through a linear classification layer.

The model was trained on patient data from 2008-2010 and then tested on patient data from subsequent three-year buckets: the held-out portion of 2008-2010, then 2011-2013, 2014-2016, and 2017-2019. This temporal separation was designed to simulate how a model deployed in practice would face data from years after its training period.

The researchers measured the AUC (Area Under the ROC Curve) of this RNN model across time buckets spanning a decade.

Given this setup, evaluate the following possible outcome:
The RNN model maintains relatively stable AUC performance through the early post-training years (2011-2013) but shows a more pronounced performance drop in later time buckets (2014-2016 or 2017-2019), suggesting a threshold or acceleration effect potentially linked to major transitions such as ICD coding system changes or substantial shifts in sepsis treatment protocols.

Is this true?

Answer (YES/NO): YES